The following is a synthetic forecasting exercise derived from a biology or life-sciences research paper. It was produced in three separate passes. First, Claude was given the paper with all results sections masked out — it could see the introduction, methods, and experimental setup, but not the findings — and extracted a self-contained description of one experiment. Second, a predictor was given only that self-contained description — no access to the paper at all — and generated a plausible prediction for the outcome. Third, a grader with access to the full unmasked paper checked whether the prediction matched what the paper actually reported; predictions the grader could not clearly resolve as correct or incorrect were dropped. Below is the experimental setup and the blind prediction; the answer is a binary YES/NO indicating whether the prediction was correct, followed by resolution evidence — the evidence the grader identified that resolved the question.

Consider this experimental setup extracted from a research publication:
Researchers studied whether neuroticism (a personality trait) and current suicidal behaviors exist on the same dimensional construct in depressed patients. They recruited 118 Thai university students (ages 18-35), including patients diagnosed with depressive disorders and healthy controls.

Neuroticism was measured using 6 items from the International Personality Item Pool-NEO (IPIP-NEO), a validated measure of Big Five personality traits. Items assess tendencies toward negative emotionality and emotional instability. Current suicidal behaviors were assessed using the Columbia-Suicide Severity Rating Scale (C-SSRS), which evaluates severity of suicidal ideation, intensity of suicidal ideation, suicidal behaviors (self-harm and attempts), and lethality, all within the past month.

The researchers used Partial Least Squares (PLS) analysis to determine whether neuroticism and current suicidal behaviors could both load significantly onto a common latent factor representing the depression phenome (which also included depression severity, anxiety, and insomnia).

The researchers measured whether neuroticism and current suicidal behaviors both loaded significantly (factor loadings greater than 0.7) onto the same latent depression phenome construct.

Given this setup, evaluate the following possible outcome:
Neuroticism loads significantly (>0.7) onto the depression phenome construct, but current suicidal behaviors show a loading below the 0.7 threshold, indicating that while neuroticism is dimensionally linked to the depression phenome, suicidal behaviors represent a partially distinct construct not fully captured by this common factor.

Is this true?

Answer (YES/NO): NO